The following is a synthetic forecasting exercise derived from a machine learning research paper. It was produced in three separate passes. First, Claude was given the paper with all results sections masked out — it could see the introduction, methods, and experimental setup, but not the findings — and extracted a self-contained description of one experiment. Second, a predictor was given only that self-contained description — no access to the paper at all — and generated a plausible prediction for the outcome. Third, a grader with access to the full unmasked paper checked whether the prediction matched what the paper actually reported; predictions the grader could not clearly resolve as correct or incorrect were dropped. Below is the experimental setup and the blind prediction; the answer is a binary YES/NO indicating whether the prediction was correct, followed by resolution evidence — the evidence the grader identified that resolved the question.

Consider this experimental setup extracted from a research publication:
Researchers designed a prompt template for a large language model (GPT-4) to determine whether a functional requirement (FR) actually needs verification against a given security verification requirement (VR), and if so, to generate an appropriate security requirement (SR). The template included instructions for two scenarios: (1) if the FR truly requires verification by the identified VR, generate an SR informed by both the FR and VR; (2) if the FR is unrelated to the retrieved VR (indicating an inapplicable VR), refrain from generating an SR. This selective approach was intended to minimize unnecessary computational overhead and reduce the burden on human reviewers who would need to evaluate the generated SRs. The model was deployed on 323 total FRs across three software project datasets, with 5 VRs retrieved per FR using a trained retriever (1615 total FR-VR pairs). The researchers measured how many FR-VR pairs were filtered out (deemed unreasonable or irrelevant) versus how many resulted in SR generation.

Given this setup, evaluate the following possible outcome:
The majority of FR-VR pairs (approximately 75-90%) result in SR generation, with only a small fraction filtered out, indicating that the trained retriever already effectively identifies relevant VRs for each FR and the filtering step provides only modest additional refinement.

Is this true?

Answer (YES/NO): NO